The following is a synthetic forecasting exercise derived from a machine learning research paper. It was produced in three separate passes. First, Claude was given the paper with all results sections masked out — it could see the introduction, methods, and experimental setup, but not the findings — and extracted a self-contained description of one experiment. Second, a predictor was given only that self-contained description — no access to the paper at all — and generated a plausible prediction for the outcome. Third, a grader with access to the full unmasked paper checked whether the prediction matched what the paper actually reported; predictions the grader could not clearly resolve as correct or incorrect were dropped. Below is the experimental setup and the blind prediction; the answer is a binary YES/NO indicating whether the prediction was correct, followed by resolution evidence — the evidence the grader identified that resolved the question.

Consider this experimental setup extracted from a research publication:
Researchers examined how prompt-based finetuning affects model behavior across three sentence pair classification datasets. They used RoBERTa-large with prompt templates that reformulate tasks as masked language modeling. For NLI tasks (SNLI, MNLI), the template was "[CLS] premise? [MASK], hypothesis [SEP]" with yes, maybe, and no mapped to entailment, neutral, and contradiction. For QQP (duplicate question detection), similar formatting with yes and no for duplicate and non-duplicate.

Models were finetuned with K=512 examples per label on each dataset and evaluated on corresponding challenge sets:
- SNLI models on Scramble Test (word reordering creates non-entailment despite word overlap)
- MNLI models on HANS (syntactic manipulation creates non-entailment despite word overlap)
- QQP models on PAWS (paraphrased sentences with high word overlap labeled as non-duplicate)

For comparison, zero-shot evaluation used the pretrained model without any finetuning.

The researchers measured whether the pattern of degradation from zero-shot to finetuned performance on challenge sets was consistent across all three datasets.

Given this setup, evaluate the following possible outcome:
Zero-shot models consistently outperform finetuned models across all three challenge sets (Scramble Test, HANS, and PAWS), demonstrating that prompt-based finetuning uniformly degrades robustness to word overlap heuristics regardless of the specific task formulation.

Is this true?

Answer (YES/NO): YES